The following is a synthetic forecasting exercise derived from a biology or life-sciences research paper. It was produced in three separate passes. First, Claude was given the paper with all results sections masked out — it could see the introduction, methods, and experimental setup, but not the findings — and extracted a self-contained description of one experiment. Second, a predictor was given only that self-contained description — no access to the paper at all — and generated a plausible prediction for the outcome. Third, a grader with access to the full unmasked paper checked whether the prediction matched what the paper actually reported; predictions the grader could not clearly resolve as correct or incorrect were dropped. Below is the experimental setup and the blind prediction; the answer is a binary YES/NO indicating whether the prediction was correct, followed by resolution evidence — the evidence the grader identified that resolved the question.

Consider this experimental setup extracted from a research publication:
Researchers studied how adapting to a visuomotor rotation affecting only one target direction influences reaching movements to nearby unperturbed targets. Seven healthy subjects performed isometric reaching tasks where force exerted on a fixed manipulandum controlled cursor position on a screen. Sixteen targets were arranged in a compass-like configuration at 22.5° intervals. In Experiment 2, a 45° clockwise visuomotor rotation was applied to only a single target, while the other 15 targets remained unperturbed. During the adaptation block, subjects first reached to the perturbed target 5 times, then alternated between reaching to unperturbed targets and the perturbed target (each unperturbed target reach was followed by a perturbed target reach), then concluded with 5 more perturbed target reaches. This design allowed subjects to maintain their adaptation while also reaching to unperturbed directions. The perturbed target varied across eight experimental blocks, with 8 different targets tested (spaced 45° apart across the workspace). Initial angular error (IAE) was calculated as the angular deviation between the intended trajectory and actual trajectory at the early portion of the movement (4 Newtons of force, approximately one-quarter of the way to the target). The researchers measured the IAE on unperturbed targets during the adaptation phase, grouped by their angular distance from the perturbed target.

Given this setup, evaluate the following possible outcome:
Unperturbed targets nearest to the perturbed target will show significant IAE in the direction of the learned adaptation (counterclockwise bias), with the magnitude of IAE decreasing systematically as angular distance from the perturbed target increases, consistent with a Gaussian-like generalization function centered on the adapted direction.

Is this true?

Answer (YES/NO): NO